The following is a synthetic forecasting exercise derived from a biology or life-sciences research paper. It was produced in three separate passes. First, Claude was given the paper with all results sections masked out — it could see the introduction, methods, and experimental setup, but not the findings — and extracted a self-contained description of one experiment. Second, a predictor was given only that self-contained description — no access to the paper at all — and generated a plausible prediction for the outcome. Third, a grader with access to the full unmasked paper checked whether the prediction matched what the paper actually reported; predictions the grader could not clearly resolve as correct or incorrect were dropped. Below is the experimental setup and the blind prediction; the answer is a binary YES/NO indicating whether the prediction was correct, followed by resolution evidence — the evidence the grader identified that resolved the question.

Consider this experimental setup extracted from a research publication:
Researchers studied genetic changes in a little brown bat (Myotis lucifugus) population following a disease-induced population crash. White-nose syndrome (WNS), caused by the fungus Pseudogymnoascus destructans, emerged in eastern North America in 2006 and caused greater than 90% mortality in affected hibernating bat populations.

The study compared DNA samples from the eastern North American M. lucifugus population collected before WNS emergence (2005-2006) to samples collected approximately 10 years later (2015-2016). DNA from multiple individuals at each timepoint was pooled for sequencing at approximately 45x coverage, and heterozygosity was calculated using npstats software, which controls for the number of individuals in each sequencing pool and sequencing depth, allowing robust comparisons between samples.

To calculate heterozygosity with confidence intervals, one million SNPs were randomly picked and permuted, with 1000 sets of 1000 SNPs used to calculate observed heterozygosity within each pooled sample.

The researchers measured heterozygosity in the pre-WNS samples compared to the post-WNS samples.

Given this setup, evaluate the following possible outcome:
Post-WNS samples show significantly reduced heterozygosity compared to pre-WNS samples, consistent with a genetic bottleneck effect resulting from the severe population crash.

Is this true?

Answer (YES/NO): NO